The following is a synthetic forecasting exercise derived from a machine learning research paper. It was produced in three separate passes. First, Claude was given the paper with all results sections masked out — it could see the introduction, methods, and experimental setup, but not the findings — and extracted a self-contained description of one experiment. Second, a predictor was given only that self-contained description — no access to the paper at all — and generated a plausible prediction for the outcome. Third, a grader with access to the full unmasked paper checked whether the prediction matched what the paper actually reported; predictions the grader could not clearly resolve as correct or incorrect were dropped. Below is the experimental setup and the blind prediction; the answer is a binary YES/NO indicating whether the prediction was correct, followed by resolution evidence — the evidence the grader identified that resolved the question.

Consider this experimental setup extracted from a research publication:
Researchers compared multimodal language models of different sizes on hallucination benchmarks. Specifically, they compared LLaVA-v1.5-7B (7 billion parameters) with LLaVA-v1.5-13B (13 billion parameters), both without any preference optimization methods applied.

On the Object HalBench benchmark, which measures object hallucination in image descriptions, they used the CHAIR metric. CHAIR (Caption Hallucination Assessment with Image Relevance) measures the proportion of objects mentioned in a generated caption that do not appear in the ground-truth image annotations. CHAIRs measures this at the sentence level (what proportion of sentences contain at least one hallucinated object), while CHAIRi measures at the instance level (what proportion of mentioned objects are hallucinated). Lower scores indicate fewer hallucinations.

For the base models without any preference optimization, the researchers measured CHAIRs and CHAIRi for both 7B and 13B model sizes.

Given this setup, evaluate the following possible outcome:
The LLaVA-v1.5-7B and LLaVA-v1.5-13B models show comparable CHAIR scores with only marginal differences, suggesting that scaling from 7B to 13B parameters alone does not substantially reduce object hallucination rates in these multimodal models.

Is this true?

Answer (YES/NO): NO